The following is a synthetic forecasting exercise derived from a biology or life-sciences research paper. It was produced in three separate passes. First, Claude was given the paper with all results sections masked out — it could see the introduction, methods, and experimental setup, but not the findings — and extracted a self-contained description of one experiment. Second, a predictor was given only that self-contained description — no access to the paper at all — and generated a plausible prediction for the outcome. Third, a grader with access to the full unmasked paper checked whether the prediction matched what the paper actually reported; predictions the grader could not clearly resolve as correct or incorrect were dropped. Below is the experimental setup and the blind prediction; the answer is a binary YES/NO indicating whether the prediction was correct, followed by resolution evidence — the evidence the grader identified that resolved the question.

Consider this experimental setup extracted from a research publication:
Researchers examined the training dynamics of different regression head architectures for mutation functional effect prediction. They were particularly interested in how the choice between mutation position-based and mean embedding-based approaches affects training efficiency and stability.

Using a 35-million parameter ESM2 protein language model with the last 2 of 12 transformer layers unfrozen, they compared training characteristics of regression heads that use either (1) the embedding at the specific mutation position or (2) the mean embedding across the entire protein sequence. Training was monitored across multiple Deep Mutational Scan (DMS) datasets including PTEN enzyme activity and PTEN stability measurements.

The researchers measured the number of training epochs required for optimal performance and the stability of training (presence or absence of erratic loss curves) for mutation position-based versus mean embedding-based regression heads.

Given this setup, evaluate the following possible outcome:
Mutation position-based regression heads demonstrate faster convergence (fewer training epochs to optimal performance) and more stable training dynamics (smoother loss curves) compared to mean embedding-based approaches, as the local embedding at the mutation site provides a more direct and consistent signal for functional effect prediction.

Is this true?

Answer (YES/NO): YES